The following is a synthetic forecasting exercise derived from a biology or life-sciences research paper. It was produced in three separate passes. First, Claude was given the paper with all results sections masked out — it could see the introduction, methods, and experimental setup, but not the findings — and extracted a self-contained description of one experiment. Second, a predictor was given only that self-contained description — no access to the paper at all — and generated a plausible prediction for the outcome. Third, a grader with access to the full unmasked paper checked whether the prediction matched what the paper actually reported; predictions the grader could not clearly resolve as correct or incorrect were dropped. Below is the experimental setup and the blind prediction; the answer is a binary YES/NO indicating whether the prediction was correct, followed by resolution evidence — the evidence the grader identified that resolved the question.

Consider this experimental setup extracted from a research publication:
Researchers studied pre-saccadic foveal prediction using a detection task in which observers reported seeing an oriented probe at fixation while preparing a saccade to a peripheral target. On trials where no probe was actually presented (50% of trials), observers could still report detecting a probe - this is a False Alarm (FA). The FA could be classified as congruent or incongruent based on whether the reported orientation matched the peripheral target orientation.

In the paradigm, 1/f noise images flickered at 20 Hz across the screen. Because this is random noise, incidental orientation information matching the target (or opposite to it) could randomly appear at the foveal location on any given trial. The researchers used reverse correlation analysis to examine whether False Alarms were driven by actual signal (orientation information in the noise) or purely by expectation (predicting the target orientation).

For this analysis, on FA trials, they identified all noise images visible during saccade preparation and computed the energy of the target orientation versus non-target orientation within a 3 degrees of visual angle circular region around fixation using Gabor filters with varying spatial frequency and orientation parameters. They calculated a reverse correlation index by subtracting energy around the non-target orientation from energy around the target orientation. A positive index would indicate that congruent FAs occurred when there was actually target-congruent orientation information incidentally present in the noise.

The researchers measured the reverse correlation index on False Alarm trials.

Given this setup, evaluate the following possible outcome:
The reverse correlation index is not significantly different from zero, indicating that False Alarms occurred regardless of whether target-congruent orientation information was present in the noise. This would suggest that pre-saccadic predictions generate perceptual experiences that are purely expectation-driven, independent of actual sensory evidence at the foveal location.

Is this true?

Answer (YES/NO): NO